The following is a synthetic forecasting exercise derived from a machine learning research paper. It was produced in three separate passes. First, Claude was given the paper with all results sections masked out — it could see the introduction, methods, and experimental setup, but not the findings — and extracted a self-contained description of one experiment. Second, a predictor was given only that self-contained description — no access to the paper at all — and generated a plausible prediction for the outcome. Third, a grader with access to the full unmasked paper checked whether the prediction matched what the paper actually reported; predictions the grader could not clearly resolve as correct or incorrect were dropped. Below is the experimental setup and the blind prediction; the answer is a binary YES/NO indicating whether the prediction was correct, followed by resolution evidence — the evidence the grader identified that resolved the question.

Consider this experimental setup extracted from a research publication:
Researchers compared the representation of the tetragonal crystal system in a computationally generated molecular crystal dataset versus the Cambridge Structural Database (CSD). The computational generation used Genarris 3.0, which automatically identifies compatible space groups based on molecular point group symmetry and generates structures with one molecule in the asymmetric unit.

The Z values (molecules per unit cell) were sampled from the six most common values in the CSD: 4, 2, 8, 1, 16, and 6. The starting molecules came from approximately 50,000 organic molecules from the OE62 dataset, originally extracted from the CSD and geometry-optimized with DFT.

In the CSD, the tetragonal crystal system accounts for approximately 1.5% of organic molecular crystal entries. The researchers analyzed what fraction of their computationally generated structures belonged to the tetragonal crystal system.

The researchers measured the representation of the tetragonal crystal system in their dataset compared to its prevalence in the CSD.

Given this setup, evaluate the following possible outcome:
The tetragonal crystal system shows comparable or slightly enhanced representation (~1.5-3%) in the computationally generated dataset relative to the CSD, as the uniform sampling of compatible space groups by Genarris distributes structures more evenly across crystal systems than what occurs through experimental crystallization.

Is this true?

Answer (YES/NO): NO